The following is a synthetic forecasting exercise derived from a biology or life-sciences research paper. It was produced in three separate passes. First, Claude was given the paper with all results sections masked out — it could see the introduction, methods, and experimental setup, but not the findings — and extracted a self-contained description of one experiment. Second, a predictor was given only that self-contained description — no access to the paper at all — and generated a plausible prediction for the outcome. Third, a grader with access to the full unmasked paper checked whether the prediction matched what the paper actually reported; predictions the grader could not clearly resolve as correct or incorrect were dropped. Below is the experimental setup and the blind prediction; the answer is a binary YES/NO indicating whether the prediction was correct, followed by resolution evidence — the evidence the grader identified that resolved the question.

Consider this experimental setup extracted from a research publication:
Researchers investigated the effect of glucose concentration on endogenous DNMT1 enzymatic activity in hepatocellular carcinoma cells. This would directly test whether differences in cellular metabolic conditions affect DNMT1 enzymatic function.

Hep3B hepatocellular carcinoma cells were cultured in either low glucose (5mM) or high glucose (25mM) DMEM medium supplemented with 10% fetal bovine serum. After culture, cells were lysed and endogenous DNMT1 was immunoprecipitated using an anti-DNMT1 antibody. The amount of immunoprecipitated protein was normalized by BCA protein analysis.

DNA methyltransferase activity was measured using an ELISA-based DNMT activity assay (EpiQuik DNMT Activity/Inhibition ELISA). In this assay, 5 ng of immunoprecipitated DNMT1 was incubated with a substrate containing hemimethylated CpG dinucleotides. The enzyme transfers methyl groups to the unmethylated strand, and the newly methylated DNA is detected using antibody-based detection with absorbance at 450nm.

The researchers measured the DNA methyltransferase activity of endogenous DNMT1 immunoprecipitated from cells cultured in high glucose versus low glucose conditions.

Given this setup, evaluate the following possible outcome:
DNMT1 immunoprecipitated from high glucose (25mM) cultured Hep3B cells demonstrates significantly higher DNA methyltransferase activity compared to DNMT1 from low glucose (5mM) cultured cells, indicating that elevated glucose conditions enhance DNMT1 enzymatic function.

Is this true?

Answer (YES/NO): NO